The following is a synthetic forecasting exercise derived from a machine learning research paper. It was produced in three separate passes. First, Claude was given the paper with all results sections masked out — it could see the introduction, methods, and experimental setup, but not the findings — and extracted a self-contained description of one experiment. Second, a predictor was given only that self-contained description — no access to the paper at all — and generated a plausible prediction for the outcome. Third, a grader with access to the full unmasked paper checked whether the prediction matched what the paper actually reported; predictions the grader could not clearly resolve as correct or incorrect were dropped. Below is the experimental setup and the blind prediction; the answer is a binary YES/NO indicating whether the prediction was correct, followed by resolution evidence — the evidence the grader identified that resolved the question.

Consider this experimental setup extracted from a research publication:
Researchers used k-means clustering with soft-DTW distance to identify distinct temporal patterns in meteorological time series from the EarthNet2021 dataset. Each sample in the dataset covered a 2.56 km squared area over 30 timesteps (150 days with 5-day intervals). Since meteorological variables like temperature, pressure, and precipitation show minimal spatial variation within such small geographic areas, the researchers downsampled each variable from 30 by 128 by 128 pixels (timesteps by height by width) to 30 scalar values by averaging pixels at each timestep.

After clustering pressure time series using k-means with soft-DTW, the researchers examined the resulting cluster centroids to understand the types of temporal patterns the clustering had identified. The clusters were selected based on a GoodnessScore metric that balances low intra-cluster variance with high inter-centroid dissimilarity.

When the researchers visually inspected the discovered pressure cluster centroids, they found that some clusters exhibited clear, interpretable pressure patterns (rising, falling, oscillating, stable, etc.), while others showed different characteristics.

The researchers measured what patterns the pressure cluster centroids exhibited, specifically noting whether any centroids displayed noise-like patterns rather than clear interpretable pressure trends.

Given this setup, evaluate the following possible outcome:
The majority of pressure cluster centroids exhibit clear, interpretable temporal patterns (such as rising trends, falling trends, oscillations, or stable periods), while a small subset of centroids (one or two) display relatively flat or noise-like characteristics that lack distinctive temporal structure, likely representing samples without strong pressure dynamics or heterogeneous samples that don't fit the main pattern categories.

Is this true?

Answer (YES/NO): NO